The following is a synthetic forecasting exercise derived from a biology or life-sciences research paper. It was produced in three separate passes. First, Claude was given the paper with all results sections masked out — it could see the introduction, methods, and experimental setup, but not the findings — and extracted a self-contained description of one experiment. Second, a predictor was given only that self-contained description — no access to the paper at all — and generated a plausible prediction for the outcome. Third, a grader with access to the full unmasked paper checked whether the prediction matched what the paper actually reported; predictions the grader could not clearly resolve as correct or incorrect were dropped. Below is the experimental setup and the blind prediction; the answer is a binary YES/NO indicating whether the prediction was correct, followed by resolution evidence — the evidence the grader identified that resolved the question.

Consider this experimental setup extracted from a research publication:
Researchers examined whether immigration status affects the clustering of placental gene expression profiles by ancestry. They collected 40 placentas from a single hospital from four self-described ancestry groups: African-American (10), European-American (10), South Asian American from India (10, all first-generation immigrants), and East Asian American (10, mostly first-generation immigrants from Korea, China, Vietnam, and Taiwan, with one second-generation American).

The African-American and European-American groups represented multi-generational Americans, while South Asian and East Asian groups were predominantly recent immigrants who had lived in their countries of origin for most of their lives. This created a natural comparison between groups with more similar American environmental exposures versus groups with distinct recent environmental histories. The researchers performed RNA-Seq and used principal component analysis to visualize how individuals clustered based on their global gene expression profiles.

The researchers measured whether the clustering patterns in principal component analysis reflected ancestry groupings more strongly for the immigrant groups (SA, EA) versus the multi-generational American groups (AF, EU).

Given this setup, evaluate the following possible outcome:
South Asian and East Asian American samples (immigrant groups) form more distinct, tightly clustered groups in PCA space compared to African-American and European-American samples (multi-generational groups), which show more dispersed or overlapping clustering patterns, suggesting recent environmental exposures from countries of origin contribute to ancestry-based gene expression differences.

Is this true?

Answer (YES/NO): NO